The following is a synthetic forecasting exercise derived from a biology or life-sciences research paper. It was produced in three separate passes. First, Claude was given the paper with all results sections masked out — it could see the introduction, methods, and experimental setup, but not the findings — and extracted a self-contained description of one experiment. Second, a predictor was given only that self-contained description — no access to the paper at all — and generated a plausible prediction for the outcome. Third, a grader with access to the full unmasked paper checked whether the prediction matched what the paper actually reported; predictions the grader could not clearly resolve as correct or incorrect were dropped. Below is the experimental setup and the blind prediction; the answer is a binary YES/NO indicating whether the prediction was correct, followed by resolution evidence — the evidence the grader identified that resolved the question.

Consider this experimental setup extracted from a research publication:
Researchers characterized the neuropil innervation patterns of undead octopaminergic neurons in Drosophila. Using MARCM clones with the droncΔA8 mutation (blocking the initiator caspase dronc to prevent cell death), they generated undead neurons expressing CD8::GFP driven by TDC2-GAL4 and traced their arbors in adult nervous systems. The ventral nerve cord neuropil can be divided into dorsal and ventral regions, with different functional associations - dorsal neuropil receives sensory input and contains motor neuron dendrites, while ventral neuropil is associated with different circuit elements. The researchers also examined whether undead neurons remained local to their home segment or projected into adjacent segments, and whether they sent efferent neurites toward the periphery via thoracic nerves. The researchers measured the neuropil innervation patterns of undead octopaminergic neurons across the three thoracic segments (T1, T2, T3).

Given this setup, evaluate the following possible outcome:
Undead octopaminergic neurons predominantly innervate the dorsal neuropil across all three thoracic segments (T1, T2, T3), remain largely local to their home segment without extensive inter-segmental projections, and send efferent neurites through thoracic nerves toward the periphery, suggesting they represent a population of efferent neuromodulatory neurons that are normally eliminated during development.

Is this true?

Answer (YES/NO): YES